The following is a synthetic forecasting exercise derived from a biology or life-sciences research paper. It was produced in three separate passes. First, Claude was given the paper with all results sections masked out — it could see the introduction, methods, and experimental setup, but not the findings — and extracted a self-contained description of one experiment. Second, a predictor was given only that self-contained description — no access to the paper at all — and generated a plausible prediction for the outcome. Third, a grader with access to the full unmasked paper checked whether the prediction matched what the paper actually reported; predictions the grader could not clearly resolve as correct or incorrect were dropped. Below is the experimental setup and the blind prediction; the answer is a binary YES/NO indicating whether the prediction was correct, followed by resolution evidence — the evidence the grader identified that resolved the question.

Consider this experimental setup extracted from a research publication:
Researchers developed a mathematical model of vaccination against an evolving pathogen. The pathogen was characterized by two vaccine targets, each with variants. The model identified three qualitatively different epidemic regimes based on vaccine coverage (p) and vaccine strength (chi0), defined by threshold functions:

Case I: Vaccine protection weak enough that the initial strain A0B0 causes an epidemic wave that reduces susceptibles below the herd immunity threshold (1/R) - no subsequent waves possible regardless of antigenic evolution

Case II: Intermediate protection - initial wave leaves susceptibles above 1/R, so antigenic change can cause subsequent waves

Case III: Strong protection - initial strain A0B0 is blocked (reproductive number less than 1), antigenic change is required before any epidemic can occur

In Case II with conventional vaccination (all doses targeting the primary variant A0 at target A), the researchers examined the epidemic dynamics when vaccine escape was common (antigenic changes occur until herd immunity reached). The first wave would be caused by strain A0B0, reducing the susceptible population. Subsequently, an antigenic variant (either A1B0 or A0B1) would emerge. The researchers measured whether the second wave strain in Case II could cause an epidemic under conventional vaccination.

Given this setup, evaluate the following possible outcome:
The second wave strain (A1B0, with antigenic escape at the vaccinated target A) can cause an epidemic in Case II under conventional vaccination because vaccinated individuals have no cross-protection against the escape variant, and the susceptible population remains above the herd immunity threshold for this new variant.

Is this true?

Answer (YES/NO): YES